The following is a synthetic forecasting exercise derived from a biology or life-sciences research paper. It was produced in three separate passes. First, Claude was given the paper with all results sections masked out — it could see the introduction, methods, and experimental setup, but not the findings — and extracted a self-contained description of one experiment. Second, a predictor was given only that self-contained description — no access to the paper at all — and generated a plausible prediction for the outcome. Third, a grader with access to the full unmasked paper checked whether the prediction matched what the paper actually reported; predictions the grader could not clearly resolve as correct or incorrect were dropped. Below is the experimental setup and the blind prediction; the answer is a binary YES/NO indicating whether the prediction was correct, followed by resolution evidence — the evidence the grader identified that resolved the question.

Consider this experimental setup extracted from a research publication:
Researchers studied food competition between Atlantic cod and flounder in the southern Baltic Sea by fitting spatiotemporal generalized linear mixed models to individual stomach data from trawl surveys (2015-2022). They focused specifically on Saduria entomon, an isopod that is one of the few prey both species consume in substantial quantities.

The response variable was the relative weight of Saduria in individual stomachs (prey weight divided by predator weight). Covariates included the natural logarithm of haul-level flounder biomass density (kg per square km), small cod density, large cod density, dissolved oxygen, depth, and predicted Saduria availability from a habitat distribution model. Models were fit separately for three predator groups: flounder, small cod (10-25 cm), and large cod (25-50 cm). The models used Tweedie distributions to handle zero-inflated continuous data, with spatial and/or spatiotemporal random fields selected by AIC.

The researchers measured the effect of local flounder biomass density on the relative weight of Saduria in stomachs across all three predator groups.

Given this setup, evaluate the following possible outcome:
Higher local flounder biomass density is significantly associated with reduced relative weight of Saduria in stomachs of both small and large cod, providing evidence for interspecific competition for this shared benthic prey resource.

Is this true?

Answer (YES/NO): YES